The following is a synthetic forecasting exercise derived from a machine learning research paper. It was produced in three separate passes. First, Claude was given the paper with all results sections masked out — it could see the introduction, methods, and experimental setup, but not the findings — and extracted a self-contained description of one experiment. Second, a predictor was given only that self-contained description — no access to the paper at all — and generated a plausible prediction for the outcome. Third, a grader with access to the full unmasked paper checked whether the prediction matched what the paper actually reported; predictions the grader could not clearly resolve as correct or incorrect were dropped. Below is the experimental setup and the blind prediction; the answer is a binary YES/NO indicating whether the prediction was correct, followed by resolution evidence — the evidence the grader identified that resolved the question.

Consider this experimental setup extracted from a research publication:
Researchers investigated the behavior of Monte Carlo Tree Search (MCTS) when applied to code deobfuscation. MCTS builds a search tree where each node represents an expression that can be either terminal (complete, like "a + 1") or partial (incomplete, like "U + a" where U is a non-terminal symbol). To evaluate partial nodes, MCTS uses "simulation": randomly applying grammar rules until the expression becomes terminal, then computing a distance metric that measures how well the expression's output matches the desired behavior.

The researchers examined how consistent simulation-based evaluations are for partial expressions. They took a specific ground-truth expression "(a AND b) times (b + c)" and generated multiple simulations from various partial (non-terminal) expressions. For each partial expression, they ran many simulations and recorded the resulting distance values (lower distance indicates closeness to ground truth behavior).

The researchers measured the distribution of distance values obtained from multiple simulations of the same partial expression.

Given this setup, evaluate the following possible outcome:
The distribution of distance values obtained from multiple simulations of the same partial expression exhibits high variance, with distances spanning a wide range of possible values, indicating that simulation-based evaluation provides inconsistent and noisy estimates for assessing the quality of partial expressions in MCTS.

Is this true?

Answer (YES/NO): YES